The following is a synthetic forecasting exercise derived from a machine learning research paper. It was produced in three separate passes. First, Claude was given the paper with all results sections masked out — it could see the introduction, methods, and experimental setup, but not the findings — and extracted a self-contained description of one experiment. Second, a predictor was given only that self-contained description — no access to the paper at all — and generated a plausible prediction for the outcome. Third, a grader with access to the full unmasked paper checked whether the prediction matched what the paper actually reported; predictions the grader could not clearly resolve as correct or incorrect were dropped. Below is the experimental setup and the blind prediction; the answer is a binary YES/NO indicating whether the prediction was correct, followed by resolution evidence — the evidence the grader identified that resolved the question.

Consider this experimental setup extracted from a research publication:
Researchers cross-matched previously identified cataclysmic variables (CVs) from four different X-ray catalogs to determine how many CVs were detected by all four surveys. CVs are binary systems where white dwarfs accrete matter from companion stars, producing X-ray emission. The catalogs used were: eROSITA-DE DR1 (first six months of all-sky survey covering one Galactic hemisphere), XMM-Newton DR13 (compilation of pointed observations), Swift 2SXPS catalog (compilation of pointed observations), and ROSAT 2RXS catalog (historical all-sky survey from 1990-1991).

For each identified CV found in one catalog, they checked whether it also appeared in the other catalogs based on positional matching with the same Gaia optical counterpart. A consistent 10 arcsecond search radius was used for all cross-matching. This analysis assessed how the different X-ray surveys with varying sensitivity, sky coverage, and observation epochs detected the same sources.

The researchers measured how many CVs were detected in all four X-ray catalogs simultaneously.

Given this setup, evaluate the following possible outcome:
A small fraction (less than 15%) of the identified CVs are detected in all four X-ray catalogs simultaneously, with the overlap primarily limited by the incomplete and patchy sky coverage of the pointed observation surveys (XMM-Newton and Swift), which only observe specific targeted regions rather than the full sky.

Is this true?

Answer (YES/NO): YES